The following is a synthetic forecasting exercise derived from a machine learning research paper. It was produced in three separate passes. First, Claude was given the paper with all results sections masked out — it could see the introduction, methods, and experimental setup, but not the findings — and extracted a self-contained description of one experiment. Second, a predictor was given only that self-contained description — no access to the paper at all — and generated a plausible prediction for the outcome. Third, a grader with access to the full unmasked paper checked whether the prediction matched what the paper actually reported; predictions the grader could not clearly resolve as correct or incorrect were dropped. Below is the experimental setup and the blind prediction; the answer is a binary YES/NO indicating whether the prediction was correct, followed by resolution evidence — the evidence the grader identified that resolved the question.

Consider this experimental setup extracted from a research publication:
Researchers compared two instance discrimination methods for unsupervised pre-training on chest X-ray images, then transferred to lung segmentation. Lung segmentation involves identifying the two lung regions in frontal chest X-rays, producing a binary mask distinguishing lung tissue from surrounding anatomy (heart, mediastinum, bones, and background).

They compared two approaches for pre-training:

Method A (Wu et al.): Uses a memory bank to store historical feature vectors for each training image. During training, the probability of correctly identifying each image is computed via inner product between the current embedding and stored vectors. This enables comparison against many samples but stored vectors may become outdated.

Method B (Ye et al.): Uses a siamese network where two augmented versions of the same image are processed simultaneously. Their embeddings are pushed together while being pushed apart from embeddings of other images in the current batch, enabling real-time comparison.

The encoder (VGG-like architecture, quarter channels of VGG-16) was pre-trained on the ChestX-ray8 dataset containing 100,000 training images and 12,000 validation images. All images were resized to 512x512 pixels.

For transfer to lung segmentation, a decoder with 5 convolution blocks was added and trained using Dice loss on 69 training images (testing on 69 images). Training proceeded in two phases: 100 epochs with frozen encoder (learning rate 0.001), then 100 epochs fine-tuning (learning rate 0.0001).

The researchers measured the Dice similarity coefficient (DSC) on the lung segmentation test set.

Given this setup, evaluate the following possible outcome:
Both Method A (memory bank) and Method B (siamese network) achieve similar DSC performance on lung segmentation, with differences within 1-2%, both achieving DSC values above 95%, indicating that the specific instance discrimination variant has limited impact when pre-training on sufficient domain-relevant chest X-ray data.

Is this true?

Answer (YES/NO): YES